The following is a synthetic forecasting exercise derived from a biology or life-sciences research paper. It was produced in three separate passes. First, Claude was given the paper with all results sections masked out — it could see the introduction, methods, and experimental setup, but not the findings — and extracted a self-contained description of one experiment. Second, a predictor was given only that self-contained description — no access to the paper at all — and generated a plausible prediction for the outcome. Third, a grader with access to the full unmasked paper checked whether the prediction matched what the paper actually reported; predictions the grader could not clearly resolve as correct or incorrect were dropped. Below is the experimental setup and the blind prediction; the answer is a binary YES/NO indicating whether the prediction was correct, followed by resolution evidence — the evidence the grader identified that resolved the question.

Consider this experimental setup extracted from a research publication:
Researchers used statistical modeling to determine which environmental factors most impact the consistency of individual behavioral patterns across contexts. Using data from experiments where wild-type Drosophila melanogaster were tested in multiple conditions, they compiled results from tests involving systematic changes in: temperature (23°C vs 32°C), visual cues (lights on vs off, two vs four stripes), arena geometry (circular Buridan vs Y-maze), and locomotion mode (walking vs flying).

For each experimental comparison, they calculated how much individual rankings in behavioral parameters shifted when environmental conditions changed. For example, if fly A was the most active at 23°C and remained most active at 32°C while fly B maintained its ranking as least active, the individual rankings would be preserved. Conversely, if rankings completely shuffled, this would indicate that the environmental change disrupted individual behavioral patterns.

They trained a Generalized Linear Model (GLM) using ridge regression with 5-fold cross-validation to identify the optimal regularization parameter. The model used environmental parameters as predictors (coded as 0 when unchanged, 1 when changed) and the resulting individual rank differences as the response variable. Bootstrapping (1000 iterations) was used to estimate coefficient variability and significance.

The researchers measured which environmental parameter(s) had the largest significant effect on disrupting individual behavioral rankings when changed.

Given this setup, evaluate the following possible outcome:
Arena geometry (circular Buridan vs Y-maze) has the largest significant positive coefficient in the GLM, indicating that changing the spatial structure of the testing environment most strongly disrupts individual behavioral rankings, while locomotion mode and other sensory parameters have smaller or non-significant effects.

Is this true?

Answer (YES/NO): NO